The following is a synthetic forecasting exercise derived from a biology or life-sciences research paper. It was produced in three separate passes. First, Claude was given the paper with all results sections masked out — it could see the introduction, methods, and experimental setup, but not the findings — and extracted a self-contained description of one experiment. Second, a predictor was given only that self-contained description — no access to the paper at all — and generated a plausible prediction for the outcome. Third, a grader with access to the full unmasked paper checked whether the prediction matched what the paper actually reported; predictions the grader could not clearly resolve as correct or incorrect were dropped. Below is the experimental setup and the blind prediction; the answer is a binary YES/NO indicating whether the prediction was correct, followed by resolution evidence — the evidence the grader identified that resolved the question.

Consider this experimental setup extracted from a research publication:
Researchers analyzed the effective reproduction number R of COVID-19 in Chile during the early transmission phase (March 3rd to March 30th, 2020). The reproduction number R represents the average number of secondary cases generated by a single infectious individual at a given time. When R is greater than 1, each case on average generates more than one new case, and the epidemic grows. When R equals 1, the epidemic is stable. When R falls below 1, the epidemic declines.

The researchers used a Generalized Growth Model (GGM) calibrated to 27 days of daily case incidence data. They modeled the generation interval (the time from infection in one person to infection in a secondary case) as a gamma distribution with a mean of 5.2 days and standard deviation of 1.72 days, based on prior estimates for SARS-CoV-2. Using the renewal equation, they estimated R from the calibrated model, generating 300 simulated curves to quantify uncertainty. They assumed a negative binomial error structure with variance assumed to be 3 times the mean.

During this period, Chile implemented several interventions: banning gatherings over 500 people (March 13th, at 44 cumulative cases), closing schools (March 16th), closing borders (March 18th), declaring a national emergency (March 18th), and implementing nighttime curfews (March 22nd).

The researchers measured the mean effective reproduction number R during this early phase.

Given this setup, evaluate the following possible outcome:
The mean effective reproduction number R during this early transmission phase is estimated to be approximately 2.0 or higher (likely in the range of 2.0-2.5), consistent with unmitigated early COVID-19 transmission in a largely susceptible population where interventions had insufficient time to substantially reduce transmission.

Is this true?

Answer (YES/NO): NO